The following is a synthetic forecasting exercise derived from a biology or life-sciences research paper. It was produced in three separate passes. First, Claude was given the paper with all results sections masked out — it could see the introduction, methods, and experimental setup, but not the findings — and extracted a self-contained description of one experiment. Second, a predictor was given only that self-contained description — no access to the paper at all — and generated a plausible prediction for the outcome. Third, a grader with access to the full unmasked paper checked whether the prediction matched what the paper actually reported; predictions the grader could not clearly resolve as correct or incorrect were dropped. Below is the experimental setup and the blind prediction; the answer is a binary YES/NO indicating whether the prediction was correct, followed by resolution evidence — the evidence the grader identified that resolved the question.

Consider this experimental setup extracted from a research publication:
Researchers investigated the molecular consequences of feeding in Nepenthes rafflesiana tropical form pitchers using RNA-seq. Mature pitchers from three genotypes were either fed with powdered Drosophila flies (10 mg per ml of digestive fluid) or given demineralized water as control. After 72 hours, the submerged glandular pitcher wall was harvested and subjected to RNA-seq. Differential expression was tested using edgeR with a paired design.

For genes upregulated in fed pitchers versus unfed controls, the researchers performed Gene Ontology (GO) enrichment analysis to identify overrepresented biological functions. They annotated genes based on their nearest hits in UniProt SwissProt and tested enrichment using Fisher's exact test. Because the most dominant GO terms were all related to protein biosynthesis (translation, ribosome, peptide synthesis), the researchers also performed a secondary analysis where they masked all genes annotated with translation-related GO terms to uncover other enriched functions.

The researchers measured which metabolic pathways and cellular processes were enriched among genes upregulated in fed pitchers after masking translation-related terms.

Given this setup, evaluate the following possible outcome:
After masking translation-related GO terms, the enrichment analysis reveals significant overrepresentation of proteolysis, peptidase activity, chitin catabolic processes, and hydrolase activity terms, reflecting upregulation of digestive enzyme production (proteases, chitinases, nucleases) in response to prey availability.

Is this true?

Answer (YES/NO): NO